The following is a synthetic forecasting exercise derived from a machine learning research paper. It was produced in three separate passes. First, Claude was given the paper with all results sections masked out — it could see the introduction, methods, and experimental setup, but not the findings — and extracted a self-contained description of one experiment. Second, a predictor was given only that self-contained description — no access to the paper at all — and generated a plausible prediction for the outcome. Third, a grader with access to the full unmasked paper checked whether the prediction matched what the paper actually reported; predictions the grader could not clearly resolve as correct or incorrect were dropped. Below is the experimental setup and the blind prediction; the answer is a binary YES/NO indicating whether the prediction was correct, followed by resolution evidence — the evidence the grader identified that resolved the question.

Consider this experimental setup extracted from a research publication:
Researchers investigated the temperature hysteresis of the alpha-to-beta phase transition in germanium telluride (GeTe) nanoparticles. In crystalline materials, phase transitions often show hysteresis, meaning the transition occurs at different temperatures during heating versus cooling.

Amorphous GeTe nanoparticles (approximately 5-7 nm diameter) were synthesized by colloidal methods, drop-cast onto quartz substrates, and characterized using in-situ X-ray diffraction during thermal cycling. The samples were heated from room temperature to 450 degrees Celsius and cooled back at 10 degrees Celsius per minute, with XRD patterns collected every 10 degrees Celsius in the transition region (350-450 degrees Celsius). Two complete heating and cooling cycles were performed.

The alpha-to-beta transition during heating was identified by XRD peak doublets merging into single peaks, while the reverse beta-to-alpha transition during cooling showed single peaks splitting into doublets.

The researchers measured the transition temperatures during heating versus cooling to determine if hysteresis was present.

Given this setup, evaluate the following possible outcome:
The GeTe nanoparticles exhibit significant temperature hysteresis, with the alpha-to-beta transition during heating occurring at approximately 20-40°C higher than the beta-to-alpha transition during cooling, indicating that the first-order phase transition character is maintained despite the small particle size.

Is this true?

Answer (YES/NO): NO